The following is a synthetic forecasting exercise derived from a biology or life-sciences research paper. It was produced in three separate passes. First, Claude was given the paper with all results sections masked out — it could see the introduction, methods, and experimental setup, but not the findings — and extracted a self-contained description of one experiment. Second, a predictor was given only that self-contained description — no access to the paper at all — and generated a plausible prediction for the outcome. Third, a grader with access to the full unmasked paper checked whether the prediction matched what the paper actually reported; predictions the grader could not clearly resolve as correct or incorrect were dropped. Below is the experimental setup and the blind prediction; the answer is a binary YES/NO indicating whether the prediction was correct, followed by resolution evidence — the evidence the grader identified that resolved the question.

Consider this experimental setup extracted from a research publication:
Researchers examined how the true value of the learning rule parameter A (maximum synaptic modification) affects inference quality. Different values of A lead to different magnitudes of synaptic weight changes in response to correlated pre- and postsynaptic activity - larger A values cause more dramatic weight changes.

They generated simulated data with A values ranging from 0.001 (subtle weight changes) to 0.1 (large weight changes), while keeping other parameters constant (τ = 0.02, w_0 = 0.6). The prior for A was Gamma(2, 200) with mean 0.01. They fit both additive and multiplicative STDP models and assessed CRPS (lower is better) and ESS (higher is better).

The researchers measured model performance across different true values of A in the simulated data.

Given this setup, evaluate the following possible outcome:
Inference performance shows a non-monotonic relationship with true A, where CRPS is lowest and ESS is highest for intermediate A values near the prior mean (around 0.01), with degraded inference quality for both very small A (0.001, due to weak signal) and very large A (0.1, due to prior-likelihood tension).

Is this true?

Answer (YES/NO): NO